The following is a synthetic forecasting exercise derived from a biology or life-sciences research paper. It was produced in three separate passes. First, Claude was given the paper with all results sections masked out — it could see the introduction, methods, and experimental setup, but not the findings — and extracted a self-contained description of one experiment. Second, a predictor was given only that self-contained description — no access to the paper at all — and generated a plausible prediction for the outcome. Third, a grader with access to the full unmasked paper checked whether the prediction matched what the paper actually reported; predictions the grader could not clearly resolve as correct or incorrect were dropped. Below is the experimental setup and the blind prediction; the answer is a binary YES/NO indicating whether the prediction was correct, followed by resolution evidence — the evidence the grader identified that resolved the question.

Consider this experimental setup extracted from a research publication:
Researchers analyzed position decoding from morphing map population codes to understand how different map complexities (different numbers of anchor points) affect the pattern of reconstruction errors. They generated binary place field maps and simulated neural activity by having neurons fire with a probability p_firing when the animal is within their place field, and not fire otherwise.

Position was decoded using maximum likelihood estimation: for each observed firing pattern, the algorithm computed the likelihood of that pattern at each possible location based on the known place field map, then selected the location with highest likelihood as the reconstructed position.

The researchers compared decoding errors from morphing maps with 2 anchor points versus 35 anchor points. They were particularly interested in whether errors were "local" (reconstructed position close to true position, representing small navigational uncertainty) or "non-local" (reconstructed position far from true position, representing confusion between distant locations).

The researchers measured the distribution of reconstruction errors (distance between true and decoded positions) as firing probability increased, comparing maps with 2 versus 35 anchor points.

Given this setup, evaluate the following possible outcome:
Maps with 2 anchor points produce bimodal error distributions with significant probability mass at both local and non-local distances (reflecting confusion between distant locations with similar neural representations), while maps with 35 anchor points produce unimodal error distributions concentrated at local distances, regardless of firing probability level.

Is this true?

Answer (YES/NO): NO